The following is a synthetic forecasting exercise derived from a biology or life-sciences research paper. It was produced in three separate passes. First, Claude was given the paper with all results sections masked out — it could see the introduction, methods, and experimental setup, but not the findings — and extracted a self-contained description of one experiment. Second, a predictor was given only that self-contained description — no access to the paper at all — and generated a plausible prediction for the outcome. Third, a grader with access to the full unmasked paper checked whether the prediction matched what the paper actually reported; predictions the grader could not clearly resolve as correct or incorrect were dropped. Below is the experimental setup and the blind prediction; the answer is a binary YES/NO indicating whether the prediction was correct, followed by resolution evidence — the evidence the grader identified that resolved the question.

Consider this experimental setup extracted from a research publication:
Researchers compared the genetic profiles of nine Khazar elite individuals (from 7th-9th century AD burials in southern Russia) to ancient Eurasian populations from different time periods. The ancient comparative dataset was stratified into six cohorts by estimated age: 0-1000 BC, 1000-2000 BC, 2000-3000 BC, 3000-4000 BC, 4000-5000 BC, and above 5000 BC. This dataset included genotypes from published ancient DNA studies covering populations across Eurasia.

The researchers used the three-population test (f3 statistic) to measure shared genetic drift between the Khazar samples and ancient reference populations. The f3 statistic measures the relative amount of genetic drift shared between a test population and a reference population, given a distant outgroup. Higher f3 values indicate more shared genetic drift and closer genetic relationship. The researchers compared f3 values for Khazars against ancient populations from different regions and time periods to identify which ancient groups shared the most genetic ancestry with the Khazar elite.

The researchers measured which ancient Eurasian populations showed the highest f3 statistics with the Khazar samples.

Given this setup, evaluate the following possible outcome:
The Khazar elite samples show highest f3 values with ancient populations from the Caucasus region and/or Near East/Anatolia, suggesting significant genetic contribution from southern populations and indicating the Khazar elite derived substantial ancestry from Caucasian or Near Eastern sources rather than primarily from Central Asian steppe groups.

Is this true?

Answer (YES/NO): NO